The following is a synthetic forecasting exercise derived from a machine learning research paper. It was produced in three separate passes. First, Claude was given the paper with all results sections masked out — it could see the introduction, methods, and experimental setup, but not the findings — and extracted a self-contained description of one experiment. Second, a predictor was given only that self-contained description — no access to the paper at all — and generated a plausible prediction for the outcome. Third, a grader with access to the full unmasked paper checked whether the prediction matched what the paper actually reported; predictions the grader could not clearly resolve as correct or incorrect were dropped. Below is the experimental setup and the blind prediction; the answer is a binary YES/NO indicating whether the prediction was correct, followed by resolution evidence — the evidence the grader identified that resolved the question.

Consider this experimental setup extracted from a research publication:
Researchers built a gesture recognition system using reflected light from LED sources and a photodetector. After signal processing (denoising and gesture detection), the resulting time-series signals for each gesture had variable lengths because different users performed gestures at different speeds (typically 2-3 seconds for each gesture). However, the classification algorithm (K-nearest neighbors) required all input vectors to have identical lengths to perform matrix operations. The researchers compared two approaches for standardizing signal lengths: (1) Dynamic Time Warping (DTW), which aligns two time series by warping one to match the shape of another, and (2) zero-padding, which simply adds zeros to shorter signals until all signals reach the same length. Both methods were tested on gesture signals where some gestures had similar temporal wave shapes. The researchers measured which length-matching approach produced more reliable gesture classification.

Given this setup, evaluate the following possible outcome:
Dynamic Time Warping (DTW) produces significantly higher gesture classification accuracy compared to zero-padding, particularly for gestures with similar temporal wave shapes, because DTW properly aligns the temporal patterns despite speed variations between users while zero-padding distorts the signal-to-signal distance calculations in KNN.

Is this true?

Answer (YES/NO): NO